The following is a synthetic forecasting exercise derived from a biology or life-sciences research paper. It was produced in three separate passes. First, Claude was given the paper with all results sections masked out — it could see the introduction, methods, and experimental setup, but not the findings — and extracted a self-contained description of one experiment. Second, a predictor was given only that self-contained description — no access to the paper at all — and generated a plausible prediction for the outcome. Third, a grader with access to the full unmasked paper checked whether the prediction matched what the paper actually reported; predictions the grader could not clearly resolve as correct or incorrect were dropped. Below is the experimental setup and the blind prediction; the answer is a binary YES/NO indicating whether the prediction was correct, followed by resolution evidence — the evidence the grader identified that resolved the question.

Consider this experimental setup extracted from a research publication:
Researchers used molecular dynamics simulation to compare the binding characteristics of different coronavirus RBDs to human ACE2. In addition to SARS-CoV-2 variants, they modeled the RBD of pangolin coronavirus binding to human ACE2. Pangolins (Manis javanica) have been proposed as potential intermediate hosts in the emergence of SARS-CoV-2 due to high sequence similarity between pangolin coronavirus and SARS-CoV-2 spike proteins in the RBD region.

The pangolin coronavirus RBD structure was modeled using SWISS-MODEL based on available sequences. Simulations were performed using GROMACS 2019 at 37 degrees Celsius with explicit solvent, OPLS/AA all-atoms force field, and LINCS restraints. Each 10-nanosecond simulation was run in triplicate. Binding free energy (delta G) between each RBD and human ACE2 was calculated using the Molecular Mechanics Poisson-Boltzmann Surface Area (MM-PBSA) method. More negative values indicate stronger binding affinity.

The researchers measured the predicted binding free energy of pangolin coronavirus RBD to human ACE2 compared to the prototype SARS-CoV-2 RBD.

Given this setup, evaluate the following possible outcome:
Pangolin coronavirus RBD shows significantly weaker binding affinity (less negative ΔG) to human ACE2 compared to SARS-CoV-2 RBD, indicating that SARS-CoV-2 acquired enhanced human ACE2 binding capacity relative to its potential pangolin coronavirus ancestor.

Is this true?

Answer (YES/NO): NO